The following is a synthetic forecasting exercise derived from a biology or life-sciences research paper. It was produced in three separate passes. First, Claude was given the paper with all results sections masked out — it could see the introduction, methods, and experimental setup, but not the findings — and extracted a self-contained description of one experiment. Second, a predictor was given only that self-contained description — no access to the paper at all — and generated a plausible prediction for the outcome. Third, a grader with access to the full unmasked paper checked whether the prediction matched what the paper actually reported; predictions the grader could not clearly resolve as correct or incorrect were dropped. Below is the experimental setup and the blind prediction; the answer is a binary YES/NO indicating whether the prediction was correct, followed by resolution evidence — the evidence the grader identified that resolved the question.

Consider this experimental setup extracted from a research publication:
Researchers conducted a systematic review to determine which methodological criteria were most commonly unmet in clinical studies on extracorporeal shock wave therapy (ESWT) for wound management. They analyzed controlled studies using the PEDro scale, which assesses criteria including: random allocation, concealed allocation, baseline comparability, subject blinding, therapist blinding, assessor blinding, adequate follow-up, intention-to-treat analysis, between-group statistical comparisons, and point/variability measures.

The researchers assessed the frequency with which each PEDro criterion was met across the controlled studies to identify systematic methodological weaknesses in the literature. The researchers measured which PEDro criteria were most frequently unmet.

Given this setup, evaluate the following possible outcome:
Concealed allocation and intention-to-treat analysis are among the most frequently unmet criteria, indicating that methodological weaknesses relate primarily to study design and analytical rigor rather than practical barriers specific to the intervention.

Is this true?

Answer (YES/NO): NO